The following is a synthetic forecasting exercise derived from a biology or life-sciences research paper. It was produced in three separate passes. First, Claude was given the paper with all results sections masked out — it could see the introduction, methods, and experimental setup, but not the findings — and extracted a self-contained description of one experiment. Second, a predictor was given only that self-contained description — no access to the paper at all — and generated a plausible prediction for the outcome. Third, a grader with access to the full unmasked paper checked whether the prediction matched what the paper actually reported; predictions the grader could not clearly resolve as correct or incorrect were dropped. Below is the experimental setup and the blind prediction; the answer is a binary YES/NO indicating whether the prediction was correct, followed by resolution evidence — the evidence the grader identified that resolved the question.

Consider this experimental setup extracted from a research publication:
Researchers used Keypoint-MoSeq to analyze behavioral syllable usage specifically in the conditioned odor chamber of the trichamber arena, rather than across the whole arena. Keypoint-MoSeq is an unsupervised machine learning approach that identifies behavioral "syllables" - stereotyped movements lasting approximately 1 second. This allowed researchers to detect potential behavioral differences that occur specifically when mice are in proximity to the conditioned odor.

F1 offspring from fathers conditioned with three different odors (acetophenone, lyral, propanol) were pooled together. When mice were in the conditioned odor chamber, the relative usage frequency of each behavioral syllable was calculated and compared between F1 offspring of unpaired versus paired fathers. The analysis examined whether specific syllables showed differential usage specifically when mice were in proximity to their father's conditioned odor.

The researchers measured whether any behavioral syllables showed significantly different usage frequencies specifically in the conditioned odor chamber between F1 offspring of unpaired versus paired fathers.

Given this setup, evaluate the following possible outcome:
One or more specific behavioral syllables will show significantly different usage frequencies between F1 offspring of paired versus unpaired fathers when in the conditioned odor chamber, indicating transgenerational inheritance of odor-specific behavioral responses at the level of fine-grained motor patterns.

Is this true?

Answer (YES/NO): YES